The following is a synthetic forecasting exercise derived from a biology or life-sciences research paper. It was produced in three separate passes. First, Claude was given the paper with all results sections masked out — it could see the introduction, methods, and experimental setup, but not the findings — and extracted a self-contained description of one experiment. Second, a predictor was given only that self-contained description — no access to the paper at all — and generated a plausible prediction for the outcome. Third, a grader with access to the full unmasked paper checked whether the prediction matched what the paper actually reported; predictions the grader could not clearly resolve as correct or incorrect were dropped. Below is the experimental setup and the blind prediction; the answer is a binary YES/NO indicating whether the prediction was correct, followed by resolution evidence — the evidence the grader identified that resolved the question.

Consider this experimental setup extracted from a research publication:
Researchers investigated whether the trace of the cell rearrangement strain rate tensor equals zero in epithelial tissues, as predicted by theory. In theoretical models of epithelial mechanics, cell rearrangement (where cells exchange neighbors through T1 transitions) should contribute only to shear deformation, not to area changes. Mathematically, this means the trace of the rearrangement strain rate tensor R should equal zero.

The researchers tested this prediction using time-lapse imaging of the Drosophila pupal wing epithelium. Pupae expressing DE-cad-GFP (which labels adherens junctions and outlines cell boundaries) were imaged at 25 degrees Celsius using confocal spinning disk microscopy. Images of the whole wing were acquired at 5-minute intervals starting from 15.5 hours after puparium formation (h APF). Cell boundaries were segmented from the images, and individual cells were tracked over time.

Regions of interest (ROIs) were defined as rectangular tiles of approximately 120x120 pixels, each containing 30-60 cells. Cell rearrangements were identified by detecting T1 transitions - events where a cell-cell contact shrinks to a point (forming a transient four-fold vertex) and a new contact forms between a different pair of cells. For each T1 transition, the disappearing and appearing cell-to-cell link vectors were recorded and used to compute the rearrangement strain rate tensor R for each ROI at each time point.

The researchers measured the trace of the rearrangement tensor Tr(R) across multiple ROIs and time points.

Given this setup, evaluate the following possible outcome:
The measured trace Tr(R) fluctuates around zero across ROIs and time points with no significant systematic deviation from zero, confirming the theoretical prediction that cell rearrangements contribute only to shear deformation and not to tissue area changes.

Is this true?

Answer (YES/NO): YES